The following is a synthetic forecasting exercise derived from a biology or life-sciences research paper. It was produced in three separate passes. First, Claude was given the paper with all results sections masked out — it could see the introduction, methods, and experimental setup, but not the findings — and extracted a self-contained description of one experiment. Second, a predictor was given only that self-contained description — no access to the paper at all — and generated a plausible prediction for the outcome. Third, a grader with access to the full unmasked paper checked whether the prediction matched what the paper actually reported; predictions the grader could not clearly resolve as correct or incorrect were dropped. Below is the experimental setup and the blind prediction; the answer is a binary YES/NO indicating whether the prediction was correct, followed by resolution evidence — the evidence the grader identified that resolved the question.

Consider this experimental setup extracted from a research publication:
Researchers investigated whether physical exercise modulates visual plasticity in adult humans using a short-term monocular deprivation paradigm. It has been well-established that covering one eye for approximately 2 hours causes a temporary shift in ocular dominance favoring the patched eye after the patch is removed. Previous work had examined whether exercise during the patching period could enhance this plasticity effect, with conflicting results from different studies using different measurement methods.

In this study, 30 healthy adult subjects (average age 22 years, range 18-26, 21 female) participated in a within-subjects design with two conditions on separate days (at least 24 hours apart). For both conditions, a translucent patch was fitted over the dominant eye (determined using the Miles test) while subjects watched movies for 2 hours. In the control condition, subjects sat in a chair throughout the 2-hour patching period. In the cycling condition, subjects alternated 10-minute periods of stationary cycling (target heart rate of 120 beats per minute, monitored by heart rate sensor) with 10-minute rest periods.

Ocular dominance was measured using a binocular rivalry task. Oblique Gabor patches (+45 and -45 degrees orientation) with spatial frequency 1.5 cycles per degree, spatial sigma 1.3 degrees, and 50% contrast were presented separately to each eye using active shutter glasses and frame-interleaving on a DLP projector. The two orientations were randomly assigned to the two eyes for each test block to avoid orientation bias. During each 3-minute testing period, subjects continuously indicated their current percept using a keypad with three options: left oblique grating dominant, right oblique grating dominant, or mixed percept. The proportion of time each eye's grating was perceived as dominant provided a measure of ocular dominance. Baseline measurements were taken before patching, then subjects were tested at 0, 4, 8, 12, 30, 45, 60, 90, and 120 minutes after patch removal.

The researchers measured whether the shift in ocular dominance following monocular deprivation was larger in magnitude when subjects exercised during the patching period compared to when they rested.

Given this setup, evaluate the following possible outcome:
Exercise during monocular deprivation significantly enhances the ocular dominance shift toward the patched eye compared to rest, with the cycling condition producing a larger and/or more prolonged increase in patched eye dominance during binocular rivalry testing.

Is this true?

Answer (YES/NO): NO